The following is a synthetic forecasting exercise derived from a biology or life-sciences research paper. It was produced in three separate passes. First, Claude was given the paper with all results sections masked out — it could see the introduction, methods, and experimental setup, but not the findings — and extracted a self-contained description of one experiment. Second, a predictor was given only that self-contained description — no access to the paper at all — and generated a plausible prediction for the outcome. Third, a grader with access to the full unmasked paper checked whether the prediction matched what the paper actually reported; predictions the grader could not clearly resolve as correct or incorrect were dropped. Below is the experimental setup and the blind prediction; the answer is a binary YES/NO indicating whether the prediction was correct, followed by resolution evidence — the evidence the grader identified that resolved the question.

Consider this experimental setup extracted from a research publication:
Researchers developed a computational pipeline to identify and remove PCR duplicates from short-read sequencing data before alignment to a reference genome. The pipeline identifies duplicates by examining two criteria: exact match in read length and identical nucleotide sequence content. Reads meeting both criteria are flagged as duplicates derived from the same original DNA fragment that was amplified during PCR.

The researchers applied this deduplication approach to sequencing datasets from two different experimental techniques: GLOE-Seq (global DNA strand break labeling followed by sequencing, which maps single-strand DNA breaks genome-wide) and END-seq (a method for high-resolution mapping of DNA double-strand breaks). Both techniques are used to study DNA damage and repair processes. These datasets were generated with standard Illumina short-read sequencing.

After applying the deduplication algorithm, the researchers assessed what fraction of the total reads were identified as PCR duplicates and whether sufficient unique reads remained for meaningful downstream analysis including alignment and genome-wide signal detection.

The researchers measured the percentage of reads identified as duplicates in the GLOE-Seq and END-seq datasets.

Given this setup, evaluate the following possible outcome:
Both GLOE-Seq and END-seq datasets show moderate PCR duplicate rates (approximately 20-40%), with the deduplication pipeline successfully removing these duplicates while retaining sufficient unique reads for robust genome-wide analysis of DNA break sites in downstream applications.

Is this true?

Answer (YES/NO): NO